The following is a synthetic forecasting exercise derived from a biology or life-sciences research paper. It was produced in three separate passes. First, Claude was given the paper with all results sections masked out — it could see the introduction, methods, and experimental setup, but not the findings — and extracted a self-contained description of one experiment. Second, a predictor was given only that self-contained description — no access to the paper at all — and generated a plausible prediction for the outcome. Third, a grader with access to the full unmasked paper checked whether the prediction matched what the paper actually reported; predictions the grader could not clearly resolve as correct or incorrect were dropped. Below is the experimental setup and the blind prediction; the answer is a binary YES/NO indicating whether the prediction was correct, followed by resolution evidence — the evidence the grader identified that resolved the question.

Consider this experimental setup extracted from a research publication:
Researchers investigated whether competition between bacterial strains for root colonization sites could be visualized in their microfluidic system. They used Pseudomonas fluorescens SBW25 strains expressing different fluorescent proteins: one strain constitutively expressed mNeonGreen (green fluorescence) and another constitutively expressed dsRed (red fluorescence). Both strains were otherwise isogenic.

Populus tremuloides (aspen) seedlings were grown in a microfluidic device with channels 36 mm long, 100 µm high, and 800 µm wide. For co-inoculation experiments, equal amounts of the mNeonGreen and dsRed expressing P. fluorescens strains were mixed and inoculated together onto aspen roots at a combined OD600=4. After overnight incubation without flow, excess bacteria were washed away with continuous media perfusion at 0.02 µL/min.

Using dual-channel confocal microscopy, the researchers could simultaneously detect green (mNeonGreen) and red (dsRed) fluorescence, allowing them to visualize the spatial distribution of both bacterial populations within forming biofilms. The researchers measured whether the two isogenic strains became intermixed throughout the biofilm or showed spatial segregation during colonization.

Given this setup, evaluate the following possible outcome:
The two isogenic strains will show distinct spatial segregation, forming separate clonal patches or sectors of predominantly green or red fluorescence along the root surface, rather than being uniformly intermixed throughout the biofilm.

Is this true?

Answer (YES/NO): YES